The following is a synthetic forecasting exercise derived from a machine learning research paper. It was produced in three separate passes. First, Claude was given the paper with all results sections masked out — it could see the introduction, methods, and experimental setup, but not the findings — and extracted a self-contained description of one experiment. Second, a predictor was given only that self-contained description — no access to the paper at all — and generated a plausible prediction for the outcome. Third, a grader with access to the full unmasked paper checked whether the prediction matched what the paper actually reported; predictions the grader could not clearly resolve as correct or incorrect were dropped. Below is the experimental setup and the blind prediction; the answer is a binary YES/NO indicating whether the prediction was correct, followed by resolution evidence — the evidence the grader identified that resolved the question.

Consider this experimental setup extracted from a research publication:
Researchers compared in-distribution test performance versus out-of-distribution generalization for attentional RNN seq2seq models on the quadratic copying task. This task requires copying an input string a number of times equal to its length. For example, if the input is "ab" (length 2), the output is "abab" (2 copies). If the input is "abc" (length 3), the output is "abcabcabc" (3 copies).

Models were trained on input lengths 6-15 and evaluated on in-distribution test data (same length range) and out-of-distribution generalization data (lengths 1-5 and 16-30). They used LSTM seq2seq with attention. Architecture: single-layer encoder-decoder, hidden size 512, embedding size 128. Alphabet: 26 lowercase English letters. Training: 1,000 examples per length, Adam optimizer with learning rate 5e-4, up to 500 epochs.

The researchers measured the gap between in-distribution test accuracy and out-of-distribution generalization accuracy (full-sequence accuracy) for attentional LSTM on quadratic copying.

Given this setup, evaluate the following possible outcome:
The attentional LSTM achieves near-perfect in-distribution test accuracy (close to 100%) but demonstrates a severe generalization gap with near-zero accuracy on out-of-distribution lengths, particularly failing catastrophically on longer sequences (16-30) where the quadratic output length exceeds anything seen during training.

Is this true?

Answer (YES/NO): NO